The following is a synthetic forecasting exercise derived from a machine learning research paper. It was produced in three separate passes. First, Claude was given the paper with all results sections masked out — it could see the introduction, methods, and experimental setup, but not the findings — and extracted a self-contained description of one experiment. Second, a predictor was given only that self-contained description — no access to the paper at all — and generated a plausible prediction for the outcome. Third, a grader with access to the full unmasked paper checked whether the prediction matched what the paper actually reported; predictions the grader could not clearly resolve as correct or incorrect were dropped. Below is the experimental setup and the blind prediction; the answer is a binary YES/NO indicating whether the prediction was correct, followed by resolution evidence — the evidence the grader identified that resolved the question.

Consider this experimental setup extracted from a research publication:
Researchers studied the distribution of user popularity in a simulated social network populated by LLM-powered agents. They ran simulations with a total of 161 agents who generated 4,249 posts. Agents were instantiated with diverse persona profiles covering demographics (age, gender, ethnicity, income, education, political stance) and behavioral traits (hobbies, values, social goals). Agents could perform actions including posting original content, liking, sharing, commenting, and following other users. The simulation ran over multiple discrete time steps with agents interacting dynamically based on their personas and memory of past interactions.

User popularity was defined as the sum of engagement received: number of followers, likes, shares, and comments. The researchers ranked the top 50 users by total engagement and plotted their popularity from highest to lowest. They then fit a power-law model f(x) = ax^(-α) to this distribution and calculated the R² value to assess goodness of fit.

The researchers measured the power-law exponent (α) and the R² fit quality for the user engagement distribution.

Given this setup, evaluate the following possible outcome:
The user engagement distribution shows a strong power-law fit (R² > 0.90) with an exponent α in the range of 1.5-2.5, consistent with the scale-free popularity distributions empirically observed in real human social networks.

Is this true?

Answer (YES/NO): NO